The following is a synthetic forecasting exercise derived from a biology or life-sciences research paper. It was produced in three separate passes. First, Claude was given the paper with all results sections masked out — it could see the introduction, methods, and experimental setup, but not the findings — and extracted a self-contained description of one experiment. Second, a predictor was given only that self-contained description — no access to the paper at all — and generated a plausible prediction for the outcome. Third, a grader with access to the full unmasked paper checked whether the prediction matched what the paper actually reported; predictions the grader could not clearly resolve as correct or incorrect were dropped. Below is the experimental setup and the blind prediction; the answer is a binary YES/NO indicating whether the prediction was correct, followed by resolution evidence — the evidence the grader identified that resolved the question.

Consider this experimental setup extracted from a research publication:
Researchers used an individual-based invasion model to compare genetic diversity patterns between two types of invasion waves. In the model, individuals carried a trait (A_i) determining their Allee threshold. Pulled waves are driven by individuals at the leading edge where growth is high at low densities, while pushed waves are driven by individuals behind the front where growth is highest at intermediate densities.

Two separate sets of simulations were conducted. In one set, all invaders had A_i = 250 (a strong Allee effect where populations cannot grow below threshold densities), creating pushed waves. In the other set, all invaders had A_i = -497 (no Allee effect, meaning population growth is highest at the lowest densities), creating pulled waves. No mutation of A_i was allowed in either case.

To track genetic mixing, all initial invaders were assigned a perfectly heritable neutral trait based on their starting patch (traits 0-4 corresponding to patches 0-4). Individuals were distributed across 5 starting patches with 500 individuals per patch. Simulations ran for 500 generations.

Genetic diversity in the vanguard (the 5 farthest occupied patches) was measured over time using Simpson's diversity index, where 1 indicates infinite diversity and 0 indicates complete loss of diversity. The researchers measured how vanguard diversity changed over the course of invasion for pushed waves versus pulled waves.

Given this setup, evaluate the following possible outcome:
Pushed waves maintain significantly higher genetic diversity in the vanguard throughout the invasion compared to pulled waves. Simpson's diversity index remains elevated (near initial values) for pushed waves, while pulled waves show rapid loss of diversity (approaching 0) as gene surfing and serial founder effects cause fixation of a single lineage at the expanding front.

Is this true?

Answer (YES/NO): YES